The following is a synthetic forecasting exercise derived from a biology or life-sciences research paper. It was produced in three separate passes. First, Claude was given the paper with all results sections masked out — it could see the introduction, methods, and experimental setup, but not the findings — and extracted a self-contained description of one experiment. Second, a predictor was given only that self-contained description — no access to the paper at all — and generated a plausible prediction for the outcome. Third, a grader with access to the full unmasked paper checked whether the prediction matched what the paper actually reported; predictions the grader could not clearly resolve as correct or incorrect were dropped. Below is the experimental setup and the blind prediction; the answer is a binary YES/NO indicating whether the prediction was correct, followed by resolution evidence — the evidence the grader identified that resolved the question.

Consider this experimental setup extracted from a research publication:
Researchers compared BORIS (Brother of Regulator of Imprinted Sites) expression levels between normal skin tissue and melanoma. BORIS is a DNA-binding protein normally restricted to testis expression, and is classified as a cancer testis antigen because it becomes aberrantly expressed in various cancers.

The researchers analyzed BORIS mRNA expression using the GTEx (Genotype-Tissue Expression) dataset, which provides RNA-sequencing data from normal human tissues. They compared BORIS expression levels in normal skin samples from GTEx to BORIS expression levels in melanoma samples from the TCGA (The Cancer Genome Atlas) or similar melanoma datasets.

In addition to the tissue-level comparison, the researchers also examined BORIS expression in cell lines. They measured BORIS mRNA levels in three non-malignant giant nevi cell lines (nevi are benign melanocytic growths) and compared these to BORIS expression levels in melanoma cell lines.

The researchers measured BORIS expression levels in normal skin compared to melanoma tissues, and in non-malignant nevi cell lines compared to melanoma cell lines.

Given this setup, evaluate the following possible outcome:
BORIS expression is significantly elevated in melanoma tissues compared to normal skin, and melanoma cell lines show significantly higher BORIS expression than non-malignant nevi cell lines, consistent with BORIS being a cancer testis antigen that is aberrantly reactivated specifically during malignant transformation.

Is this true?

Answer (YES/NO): YES